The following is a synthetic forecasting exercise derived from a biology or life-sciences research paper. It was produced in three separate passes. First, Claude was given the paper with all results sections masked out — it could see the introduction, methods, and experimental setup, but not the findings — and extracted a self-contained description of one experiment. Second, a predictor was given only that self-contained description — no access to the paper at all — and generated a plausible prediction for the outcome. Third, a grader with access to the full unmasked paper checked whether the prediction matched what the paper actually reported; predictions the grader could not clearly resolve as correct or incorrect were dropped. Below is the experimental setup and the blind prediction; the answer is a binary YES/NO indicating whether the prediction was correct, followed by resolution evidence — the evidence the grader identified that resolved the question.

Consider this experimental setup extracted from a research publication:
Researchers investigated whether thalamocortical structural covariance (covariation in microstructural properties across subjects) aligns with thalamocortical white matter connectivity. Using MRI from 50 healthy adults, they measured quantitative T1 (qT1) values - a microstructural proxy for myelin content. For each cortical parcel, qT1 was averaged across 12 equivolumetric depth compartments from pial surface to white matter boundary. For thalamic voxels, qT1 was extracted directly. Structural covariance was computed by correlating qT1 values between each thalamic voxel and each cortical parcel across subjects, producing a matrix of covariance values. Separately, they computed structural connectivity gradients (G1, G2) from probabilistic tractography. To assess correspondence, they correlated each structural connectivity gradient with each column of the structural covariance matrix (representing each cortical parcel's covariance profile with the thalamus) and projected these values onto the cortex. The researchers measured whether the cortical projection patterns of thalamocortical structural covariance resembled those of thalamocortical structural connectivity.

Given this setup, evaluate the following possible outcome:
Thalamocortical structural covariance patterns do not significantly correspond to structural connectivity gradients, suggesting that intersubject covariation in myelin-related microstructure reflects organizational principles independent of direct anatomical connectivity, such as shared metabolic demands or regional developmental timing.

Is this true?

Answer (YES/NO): NO